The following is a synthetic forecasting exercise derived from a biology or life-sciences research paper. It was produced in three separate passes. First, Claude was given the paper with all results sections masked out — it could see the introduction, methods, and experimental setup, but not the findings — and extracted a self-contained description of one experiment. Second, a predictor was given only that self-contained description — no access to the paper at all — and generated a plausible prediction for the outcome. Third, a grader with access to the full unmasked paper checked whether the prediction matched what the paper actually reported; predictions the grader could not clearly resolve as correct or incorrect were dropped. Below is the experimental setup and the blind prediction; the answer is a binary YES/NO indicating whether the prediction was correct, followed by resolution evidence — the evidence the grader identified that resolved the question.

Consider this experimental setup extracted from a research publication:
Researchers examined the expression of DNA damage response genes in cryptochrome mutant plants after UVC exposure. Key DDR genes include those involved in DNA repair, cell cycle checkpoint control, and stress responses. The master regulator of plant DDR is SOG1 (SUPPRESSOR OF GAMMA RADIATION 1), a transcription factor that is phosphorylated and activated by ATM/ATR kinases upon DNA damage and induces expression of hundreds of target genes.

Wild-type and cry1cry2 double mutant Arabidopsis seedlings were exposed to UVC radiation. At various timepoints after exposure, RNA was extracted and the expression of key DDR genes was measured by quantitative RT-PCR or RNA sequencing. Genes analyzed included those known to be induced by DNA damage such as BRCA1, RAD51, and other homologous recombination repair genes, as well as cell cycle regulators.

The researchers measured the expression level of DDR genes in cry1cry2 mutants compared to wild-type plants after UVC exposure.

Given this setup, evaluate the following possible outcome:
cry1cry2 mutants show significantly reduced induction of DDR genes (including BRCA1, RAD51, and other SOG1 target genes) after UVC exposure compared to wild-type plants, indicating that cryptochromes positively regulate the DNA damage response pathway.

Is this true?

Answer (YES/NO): YES